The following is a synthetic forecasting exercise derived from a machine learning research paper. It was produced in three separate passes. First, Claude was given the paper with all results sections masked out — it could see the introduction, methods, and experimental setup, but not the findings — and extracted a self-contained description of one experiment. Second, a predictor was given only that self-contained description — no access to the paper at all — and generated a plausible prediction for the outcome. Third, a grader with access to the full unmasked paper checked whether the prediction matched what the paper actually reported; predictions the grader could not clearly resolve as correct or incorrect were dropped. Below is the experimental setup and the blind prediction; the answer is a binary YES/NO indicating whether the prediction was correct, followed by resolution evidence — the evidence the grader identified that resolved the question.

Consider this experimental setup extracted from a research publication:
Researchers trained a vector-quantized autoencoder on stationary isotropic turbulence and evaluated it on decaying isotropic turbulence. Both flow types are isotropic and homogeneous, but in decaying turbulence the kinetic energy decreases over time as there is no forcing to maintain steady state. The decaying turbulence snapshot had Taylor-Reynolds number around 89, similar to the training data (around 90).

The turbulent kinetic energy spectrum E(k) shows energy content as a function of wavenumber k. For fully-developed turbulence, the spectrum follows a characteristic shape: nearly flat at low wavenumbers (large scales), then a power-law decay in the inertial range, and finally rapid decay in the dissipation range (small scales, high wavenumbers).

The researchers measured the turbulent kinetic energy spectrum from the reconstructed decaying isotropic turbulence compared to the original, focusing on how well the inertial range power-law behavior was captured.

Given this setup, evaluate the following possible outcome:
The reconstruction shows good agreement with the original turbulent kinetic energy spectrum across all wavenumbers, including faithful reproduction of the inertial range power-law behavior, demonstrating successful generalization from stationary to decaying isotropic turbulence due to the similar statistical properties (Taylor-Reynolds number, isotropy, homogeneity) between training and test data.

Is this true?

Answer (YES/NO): NO